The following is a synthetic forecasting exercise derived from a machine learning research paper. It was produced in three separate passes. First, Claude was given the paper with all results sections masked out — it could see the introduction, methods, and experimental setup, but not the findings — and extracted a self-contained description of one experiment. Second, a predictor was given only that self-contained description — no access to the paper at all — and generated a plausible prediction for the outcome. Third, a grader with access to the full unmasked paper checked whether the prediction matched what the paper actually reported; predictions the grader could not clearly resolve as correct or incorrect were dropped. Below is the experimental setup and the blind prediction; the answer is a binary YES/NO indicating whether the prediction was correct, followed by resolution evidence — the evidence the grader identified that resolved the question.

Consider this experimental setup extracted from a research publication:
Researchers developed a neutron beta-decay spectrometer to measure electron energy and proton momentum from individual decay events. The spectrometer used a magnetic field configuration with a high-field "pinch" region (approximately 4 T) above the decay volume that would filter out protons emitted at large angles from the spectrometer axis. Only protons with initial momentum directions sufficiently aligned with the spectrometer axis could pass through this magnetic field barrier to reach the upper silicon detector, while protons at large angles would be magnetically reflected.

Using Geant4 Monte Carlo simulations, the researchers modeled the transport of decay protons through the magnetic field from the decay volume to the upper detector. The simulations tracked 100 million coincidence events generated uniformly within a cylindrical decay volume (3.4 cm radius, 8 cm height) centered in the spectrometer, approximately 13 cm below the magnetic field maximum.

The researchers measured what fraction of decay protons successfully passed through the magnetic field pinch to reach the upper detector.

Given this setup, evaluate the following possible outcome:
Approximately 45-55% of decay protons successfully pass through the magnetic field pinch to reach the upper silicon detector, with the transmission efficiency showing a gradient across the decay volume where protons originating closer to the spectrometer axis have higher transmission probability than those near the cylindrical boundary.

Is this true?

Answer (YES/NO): NO